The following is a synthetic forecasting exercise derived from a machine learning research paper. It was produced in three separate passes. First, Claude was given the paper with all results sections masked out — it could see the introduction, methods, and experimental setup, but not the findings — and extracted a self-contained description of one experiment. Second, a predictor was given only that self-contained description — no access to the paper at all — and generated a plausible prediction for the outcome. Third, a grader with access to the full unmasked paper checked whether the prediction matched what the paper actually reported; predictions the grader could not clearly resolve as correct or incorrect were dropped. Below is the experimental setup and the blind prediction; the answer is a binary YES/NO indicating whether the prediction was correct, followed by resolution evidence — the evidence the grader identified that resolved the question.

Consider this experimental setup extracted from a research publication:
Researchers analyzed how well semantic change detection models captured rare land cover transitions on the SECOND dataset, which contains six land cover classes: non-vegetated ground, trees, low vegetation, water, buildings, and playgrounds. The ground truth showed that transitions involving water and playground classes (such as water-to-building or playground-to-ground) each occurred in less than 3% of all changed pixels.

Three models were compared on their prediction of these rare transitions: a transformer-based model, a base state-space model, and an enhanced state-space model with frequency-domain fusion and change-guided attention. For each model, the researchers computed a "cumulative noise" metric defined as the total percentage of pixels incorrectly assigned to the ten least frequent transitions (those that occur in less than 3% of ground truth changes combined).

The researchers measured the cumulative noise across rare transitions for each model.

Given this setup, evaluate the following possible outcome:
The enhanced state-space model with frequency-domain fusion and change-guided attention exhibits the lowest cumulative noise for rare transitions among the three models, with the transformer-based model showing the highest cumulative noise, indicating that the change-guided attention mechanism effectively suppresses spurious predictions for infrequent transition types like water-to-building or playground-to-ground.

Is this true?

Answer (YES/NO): YES